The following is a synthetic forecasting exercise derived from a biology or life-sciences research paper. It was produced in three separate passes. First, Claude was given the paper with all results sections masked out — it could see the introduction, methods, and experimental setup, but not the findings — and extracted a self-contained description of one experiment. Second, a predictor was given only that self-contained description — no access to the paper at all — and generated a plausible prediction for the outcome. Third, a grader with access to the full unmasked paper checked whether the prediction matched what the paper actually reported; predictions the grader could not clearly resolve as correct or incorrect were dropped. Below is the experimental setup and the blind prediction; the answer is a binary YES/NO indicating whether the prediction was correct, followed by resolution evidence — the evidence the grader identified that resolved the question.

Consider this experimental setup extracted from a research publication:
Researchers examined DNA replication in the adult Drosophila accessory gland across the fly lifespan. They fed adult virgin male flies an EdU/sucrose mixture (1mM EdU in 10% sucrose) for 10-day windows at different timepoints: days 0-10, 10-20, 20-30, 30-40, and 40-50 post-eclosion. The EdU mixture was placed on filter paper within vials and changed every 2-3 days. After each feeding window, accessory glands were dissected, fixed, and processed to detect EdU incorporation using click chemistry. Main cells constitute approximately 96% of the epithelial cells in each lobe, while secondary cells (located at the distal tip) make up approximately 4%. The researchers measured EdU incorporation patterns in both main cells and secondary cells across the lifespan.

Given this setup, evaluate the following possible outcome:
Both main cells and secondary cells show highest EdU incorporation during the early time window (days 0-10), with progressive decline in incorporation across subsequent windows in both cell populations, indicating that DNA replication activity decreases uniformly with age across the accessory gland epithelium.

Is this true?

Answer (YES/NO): NO